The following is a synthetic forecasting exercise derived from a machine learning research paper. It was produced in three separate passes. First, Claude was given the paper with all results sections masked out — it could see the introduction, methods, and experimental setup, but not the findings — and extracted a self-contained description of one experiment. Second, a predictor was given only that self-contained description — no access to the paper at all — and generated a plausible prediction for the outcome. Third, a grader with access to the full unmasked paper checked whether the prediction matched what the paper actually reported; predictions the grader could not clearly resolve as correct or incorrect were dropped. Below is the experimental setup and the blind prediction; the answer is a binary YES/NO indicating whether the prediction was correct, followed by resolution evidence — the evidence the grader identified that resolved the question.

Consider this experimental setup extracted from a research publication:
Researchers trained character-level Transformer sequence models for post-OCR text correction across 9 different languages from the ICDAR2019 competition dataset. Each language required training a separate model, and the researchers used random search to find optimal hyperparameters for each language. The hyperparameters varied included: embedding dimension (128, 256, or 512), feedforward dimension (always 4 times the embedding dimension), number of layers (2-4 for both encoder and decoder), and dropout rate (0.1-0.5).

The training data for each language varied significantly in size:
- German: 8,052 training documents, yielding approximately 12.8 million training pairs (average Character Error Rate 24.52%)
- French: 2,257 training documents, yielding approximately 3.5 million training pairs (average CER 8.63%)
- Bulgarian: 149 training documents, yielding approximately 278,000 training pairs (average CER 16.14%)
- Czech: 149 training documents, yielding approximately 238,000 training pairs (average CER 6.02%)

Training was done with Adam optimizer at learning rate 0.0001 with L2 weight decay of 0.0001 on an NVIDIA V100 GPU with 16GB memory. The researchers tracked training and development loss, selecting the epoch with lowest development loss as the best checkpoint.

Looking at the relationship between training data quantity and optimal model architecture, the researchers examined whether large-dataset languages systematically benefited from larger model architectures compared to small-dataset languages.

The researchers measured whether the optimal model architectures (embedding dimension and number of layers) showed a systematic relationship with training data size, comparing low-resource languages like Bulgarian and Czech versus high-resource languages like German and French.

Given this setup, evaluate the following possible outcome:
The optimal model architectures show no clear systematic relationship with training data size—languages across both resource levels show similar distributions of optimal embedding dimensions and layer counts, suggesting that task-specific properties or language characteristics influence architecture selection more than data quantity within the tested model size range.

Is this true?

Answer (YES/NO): YES